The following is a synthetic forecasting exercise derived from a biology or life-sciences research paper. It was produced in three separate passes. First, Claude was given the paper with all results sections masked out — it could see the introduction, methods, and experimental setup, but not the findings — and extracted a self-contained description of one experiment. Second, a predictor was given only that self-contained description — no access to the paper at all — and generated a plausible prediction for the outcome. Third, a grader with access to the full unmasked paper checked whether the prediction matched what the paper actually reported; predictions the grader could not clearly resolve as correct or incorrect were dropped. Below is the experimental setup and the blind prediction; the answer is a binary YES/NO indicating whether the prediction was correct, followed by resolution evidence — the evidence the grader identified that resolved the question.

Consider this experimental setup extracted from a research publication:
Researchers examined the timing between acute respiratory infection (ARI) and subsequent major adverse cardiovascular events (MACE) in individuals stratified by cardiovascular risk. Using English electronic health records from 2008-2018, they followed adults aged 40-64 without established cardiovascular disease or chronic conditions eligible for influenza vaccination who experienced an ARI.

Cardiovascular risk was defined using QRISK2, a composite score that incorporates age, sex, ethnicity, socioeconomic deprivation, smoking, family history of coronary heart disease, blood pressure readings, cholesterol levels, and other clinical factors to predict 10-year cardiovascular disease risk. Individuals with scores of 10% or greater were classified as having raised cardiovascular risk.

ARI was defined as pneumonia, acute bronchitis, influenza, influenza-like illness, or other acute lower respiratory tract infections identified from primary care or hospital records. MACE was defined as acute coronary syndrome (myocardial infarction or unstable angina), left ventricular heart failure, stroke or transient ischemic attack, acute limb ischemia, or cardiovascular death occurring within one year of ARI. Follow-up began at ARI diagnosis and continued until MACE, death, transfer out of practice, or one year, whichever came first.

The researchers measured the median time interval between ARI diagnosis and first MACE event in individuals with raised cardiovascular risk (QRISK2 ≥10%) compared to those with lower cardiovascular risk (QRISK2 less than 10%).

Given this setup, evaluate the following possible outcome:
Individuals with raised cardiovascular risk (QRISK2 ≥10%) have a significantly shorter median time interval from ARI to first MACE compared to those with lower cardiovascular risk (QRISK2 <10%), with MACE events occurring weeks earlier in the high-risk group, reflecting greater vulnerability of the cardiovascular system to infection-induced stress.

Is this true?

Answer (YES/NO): NO